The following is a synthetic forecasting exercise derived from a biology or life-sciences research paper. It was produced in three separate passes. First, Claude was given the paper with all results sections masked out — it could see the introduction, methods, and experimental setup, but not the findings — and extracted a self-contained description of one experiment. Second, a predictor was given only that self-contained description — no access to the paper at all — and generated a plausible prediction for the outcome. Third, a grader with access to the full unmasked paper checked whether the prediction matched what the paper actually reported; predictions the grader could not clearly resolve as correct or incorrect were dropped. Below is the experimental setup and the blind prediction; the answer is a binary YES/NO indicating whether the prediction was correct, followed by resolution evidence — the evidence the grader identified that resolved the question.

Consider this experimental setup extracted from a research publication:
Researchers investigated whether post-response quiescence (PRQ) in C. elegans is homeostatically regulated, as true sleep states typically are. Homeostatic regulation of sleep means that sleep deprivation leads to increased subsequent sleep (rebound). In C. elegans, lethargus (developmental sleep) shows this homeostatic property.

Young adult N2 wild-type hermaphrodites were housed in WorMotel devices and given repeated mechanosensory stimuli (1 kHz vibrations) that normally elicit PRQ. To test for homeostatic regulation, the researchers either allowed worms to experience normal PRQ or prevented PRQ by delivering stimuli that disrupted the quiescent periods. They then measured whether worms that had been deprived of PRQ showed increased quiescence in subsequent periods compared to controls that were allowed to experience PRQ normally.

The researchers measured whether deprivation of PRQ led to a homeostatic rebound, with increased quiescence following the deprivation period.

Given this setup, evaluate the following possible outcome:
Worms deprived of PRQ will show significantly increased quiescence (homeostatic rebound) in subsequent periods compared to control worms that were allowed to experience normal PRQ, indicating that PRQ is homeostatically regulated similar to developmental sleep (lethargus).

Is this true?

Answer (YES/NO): NO